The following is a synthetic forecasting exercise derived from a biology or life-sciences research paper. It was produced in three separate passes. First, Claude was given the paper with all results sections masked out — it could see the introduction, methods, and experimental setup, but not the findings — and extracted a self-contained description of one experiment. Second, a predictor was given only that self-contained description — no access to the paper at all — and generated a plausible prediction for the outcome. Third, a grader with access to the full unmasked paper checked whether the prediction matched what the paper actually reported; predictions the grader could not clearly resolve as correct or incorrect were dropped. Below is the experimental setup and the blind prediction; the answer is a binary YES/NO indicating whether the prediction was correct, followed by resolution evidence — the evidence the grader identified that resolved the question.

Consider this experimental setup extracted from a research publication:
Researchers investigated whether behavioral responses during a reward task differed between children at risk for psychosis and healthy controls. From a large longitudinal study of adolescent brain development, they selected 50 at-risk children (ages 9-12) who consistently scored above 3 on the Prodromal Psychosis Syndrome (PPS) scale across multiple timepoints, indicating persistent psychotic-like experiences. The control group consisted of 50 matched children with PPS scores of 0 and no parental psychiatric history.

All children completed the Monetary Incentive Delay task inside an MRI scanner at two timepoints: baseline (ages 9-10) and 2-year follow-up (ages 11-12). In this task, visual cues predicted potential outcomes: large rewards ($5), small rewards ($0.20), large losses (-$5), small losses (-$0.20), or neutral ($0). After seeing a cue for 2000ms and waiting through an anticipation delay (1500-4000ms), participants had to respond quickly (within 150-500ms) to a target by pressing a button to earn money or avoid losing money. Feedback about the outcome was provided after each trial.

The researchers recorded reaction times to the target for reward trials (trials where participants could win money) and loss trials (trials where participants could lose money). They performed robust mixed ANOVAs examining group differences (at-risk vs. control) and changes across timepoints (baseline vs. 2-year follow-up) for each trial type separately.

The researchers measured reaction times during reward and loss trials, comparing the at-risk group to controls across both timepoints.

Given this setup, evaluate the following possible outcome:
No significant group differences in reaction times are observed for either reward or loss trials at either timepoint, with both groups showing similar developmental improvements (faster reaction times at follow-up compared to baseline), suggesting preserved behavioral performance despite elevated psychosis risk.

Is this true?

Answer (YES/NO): YES